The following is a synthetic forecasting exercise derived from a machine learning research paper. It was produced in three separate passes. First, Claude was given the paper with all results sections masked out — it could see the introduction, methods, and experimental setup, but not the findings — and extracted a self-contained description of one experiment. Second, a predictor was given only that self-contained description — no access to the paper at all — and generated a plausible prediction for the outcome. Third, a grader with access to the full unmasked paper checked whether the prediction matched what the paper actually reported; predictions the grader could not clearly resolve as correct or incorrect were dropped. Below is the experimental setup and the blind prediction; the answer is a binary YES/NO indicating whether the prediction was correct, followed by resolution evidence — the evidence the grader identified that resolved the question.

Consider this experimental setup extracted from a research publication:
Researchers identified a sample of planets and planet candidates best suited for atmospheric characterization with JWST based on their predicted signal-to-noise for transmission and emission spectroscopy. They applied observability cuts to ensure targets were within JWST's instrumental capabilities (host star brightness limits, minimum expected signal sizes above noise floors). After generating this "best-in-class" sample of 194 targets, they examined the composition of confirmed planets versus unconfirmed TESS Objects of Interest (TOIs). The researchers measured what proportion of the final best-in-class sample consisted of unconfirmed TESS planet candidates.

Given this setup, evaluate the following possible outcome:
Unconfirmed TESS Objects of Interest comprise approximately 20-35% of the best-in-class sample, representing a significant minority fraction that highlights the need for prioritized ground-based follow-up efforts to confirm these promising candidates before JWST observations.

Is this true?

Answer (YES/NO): NO